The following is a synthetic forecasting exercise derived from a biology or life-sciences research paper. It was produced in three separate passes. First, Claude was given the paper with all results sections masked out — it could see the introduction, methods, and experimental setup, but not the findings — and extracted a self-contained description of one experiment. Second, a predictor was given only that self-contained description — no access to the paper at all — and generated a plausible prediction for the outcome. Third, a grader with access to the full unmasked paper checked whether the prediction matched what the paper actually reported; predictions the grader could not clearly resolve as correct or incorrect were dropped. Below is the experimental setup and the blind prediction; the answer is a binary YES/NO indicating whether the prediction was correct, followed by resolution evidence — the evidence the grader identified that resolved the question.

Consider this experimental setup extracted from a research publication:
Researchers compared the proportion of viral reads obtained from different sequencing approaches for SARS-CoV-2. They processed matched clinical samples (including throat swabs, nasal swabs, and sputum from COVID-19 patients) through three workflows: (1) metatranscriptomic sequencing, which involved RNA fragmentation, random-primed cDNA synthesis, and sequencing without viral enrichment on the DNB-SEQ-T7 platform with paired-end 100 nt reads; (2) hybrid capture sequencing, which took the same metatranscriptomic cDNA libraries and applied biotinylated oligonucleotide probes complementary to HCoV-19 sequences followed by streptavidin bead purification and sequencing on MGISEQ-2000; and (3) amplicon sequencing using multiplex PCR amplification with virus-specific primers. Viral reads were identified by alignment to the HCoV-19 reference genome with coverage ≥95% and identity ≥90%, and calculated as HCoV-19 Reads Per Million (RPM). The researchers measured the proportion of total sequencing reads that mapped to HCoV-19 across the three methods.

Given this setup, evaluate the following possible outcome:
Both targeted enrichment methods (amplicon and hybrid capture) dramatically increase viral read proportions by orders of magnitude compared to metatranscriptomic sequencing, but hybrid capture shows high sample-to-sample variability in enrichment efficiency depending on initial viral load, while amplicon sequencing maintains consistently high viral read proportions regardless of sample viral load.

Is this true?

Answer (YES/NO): NO